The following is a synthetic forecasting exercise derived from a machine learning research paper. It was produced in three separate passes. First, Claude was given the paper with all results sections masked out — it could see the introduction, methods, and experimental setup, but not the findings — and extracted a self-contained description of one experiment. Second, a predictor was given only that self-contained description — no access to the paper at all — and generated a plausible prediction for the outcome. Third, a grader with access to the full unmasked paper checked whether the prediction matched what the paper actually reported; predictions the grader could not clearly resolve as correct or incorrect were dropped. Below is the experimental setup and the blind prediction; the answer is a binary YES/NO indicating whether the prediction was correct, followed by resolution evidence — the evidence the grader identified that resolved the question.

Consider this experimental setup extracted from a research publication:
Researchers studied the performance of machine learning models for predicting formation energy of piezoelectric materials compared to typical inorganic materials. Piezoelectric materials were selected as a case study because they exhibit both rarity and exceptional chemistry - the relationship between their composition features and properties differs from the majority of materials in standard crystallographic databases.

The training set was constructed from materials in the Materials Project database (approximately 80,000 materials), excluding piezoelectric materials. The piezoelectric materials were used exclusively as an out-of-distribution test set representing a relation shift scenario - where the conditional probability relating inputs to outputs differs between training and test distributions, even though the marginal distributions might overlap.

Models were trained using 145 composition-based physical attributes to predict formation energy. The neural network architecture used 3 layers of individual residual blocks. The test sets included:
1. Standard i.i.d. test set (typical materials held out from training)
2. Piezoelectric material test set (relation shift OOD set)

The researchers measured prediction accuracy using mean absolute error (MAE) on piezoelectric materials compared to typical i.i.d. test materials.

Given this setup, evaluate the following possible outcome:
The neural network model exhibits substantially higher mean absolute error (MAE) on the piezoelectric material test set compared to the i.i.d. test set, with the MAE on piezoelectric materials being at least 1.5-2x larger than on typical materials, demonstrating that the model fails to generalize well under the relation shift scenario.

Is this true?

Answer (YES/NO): YES